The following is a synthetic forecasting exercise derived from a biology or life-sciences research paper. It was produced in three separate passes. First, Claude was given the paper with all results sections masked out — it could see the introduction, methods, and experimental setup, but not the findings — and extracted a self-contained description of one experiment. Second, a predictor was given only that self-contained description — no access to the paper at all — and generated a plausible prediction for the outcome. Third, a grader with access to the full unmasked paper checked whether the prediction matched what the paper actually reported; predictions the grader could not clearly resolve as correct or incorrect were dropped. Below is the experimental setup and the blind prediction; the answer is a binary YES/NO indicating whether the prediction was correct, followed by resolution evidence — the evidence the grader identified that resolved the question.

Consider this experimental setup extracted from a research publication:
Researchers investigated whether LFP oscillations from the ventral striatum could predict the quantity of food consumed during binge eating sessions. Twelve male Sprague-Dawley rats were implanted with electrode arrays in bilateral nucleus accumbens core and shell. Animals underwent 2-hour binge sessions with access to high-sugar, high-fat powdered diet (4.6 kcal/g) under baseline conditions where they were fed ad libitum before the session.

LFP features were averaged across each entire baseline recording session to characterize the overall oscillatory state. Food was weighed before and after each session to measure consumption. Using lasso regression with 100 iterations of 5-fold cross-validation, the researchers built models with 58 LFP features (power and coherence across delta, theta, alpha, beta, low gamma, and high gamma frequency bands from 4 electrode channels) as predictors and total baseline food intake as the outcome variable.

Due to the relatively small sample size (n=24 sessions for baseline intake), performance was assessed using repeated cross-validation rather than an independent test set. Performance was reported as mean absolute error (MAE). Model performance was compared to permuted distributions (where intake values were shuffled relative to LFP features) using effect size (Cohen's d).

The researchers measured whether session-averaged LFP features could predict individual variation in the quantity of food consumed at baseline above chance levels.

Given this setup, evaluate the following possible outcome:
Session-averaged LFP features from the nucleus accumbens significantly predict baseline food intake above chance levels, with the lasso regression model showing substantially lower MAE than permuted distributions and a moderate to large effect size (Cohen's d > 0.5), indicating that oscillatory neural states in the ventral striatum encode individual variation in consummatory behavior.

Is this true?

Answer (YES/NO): NO